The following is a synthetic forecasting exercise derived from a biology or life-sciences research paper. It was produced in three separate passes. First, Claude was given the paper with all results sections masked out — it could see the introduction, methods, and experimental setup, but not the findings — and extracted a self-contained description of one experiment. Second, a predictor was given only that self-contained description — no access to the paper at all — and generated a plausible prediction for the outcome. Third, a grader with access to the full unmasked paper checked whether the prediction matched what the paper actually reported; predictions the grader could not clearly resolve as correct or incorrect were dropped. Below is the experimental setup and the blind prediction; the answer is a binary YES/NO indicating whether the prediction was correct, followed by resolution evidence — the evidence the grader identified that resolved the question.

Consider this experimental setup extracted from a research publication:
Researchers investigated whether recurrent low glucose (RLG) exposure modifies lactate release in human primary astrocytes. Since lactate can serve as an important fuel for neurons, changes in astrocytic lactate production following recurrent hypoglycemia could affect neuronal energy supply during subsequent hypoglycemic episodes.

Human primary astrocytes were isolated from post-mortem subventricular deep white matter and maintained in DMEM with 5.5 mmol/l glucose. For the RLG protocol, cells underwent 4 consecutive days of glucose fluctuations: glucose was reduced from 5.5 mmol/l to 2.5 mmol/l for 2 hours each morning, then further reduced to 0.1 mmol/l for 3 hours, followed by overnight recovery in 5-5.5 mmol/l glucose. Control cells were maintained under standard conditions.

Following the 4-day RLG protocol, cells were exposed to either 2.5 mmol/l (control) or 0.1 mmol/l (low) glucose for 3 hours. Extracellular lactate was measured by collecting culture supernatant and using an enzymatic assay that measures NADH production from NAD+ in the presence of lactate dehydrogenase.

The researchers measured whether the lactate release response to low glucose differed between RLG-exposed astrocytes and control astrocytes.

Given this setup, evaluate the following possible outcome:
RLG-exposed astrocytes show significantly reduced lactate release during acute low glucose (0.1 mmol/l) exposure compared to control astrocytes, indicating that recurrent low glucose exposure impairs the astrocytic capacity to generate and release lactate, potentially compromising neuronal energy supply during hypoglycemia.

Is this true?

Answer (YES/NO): NO